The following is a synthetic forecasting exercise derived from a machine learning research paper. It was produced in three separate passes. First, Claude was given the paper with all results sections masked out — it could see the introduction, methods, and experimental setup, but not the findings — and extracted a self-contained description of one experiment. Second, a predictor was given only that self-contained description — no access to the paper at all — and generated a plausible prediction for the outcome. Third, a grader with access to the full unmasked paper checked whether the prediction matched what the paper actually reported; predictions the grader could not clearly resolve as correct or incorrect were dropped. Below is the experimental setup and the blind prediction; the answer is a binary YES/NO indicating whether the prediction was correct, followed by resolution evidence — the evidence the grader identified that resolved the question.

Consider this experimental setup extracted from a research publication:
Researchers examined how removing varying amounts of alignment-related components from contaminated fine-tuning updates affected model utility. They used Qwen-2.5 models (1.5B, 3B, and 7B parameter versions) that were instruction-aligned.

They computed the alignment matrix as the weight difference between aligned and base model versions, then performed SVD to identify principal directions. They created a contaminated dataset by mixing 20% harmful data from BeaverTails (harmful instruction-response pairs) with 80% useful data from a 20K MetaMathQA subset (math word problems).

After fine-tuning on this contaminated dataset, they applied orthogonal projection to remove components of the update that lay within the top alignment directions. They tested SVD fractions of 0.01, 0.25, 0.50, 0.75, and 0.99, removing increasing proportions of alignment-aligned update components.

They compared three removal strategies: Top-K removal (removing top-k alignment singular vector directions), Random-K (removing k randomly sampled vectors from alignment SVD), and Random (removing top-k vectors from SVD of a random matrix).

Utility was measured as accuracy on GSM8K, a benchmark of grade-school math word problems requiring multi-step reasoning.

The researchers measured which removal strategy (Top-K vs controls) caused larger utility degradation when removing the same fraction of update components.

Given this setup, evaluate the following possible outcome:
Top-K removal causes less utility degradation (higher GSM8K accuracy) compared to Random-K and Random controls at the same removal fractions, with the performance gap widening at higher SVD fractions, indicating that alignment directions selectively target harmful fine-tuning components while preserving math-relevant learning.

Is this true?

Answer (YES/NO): NO